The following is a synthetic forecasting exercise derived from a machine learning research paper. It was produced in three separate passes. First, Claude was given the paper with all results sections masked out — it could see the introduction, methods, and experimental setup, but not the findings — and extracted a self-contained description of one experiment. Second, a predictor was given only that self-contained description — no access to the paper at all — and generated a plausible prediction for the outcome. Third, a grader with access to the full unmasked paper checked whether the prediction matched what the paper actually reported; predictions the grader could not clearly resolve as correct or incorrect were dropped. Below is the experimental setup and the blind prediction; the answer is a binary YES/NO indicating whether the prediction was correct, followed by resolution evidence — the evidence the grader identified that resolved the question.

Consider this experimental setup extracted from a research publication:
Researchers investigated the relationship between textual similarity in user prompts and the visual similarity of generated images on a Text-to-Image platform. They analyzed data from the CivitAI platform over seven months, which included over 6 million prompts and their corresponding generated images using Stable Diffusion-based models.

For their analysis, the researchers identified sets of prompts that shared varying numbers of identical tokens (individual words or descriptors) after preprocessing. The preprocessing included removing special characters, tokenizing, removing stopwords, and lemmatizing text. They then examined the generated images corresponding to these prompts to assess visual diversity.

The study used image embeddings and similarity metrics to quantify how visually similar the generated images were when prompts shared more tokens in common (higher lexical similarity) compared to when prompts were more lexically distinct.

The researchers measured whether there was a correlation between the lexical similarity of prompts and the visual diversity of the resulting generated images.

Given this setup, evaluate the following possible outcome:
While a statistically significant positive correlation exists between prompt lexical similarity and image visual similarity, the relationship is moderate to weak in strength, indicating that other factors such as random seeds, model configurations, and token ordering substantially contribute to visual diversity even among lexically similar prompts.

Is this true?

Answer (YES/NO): YES